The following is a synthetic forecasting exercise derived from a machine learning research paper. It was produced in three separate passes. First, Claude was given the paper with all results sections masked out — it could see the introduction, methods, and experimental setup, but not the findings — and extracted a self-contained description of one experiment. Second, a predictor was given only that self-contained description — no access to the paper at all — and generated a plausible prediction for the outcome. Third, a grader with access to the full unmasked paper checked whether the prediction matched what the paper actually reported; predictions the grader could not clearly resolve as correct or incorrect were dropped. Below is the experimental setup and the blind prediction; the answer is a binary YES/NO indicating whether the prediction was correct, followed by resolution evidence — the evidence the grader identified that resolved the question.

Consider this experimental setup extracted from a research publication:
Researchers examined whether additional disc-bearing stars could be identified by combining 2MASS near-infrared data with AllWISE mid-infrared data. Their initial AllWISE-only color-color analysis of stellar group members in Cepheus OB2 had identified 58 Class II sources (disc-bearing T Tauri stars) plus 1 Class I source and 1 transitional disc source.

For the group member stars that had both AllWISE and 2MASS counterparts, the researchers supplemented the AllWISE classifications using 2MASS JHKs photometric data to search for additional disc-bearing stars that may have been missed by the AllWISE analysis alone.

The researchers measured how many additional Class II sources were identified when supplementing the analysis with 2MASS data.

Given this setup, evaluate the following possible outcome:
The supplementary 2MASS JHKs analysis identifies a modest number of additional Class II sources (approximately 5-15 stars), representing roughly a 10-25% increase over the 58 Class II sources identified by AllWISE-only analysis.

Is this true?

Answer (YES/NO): NO